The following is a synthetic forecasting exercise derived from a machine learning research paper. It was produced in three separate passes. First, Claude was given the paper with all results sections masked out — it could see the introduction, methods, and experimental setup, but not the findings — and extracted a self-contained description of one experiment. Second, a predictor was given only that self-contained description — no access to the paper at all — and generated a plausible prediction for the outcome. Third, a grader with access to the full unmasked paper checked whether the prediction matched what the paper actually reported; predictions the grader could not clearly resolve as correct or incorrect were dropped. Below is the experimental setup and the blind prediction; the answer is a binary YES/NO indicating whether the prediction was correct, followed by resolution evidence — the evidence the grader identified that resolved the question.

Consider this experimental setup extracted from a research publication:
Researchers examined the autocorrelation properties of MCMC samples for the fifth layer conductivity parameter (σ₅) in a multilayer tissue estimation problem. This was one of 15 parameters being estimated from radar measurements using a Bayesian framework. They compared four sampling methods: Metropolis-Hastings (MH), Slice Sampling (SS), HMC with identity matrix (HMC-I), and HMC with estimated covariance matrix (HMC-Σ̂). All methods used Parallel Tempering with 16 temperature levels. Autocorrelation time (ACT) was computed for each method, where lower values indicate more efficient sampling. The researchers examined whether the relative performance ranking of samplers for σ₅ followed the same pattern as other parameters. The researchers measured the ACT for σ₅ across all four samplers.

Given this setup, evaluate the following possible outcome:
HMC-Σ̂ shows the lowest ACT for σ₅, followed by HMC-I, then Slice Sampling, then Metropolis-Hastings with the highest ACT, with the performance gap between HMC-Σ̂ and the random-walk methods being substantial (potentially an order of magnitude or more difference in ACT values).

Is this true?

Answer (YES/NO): NO